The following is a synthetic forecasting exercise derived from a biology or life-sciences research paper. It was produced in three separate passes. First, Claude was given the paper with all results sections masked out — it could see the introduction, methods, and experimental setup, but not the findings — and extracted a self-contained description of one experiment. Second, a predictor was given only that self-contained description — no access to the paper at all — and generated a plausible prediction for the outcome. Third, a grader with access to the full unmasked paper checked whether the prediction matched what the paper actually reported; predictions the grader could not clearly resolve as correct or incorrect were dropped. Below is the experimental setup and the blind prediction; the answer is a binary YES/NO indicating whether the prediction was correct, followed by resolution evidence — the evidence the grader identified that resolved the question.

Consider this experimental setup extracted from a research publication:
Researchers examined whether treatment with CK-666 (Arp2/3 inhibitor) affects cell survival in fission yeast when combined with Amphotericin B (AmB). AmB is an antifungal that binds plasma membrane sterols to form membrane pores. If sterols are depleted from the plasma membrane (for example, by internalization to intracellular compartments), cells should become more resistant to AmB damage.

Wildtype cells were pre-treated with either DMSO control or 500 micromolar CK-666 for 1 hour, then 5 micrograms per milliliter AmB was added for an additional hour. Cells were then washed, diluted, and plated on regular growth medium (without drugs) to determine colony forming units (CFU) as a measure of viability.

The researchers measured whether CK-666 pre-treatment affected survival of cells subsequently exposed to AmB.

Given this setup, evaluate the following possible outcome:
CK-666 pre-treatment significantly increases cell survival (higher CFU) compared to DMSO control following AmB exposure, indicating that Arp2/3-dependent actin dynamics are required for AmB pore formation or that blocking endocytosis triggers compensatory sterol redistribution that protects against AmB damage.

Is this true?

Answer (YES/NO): NO